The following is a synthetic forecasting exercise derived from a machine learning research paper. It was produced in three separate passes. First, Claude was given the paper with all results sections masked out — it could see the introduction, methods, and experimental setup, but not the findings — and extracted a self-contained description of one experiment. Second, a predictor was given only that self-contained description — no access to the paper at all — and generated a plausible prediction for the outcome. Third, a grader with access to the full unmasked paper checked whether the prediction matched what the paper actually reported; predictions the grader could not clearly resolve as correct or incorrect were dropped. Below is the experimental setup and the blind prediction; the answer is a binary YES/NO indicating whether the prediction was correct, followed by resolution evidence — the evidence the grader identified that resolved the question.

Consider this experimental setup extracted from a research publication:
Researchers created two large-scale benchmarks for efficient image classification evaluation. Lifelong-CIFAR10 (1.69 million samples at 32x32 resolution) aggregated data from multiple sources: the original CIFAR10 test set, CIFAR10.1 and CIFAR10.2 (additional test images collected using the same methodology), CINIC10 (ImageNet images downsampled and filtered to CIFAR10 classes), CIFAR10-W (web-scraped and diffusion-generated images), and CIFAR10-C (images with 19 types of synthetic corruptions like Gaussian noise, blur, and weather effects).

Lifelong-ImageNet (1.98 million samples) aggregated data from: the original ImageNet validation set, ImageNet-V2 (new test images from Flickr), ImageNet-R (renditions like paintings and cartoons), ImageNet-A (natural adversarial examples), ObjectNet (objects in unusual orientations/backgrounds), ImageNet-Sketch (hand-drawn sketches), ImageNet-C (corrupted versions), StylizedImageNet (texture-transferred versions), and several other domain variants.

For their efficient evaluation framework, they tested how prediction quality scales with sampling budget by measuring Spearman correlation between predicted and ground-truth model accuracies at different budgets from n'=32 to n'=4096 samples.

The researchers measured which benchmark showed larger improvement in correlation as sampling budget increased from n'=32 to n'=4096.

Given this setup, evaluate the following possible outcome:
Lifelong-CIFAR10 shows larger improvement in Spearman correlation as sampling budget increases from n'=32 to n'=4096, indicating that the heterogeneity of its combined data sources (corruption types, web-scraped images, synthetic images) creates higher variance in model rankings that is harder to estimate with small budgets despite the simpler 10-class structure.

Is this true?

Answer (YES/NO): YES